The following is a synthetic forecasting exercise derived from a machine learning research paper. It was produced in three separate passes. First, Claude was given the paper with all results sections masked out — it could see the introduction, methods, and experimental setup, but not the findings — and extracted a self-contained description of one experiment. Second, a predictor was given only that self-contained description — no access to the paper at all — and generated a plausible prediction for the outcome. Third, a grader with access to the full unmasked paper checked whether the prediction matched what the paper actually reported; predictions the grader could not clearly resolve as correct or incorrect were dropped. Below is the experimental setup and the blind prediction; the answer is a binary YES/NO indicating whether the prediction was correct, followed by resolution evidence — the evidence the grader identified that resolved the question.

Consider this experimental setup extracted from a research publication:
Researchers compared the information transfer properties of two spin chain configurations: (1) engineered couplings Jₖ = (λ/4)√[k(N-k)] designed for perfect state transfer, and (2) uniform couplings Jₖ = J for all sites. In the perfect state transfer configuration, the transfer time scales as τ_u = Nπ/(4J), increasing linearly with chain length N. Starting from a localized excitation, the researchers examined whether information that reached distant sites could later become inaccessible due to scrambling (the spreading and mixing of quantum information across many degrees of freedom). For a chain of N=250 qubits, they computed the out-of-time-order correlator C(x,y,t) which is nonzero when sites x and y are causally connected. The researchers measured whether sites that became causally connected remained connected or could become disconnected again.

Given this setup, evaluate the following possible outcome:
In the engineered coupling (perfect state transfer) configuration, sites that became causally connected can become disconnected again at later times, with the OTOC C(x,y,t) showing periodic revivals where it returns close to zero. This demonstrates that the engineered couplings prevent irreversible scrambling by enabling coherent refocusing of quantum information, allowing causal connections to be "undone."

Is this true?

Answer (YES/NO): YES